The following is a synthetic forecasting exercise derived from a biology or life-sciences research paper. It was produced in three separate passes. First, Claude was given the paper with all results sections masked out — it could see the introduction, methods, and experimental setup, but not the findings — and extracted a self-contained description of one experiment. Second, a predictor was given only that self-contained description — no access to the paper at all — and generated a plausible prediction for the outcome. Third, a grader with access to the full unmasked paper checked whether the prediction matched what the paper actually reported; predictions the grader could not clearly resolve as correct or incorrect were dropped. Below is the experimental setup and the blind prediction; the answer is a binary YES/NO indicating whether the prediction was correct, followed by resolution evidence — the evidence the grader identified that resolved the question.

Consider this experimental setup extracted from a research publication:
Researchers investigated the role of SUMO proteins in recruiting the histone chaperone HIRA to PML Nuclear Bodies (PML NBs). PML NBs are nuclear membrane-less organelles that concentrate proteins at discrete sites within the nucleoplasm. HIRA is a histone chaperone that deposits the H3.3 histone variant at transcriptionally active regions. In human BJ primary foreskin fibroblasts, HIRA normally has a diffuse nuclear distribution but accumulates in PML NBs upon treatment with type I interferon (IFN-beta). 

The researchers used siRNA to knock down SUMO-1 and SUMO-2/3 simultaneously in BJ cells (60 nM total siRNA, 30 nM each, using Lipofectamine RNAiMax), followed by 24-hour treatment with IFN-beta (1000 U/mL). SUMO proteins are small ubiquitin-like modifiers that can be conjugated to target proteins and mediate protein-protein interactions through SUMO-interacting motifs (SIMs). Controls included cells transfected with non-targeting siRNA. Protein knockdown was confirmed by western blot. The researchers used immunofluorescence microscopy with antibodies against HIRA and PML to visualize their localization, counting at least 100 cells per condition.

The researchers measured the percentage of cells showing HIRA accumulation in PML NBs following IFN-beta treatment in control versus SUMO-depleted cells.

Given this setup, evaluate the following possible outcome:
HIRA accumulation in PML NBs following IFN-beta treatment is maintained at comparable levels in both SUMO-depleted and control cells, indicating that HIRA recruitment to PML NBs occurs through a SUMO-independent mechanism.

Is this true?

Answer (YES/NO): NO